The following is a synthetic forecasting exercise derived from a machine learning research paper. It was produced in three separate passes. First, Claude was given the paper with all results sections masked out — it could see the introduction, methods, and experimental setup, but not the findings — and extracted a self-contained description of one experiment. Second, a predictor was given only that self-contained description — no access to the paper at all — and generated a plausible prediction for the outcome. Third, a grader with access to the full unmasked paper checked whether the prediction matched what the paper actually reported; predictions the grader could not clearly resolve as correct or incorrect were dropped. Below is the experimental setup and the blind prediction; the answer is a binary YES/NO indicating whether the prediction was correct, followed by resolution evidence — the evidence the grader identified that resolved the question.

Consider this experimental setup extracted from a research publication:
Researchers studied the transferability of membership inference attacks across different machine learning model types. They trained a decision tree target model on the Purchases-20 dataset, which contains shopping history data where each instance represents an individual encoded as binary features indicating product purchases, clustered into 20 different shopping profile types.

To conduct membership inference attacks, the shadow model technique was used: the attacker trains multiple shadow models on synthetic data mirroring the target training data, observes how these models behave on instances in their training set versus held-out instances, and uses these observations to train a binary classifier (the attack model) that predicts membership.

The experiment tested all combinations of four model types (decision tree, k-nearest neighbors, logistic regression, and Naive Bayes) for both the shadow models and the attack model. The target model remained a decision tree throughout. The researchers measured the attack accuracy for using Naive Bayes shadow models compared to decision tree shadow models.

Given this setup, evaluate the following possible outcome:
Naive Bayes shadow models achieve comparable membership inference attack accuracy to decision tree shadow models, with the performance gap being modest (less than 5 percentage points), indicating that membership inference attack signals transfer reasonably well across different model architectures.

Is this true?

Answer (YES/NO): NO